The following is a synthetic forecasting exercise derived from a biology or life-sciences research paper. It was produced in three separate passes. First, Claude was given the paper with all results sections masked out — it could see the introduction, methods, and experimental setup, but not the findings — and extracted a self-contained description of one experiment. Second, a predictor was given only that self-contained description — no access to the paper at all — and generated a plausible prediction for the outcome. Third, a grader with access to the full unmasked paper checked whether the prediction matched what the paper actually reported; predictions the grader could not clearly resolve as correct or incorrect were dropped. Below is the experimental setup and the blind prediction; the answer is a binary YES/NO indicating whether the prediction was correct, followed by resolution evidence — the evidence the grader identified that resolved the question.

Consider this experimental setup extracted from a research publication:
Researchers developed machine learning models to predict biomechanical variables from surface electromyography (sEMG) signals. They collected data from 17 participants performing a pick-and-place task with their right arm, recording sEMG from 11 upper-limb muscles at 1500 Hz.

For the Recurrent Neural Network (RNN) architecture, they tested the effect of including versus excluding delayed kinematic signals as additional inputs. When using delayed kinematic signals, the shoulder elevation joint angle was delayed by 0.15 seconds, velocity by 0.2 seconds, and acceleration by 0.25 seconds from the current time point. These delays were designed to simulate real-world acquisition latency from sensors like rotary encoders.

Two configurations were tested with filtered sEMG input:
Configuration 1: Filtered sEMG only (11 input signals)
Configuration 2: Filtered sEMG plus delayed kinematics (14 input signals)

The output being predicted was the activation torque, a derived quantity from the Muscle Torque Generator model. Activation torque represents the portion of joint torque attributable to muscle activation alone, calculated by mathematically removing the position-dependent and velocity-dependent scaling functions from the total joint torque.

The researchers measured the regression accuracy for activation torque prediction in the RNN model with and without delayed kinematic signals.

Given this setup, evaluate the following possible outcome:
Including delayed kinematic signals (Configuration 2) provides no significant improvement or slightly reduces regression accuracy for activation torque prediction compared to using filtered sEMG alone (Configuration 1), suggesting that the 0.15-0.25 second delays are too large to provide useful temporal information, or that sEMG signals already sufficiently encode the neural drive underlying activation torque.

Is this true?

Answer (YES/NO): NO